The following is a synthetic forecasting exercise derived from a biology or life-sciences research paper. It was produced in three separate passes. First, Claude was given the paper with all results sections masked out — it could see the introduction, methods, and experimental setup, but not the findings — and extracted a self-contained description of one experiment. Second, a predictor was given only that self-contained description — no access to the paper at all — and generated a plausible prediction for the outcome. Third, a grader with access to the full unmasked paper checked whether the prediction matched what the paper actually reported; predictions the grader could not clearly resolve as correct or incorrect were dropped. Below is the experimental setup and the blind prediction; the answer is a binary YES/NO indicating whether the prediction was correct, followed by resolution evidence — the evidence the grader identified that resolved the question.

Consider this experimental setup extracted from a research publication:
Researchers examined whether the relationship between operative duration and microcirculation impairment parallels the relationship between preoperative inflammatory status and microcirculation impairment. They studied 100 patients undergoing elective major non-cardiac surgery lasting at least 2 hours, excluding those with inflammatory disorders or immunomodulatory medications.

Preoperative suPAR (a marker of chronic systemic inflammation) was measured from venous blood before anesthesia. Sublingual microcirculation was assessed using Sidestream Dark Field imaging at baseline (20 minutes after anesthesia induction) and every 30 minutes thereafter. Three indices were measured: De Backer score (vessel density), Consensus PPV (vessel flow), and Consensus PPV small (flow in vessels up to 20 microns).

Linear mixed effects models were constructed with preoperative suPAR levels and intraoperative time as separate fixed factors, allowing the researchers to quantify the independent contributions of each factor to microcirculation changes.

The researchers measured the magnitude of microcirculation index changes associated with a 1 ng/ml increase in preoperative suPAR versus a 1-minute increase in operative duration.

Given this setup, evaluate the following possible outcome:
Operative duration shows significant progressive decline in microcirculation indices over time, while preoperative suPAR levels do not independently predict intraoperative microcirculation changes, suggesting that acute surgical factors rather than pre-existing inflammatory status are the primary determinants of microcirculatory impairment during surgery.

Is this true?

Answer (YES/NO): NO